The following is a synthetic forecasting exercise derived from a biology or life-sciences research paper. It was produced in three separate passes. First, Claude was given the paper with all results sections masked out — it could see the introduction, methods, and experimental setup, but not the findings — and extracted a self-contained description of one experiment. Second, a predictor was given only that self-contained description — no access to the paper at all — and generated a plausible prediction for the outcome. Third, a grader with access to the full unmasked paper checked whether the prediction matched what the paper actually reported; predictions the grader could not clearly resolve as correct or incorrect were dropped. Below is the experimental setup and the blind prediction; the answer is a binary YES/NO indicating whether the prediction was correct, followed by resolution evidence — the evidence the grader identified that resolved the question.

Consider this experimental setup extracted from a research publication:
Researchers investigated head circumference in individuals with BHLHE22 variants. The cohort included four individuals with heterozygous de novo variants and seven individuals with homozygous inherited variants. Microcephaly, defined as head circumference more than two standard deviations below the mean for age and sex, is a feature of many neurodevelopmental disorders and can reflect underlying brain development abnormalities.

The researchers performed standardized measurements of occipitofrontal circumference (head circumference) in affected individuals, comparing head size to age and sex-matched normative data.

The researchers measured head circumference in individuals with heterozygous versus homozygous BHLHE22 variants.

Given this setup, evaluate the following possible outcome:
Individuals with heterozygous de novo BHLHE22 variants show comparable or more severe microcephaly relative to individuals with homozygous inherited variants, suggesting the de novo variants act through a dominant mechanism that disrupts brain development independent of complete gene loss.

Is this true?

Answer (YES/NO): NO